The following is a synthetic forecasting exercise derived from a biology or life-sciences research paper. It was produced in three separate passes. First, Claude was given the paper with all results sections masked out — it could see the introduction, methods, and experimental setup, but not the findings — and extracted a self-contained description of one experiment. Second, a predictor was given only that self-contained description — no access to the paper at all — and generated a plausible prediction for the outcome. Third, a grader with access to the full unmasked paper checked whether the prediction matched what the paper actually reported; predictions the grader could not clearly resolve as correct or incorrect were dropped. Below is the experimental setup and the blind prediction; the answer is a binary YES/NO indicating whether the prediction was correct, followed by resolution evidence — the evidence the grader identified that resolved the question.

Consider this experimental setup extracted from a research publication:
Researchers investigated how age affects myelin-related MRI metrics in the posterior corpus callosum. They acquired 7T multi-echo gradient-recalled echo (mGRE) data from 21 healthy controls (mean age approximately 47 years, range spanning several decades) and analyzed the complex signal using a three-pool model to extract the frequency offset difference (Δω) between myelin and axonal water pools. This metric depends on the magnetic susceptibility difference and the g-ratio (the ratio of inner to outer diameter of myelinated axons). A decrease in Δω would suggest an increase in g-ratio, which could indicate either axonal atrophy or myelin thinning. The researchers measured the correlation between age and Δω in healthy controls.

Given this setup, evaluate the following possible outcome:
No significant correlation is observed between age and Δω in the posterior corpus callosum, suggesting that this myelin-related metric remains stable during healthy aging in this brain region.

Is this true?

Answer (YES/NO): NO